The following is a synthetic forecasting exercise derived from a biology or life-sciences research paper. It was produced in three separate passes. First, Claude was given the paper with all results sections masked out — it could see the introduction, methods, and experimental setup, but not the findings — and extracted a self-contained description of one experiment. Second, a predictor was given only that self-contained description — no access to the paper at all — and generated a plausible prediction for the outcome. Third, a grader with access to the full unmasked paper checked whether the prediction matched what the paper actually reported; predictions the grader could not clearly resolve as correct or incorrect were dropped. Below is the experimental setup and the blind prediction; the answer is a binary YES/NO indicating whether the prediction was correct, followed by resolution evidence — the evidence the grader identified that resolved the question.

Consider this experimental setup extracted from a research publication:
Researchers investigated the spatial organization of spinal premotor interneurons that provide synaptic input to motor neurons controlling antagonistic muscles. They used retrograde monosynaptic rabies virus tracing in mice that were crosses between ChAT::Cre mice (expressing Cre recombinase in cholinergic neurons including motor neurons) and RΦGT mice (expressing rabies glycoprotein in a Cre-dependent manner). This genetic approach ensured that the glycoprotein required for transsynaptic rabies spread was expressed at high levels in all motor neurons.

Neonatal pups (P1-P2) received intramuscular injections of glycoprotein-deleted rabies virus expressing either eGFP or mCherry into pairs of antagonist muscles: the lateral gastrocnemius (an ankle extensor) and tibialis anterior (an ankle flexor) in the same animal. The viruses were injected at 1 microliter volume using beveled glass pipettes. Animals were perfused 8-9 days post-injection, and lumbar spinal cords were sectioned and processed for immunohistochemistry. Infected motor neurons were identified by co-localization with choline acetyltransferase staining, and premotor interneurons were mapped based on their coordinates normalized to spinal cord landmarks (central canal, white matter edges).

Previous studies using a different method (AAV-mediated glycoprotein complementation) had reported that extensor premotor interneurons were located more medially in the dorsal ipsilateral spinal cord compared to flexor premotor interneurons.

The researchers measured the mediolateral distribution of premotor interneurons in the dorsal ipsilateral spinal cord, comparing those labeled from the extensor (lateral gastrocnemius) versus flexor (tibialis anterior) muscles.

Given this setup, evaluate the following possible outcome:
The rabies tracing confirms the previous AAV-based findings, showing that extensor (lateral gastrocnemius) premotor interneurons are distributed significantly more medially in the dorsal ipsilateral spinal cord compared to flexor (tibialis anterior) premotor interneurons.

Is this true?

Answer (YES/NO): NO